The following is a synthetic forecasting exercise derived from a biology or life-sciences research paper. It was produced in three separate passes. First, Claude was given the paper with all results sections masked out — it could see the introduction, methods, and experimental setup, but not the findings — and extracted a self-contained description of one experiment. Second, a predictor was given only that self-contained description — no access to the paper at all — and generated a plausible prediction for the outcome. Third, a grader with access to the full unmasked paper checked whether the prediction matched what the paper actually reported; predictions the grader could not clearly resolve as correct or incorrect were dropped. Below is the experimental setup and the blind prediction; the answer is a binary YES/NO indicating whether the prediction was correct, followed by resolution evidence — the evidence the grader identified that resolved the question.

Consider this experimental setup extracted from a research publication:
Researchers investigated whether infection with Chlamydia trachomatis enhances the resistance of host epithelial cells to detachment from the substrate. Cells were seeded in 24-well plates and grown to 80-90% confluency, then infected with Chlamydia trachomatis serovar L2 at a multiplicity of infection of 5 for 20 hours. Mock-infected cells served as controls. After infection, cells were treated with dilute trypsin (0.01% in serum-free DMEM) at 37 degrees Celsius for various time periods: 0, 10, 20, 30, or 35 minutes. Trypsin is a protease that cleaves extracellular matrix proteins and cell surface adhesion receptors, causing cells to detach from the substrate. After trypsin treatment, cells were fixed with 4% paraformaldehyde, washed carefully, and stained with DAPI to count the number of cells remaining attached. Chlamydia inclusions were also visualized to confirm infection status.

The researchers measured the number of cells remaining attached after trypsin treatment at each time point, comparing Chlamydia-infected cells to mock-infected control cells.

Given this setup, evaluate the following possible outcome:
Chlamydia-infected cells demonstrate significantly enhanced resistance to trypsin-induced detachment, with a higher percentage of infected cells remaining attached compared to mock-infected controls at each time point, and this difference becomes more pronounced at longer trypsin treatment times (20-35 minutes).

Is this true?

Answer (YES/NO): YES